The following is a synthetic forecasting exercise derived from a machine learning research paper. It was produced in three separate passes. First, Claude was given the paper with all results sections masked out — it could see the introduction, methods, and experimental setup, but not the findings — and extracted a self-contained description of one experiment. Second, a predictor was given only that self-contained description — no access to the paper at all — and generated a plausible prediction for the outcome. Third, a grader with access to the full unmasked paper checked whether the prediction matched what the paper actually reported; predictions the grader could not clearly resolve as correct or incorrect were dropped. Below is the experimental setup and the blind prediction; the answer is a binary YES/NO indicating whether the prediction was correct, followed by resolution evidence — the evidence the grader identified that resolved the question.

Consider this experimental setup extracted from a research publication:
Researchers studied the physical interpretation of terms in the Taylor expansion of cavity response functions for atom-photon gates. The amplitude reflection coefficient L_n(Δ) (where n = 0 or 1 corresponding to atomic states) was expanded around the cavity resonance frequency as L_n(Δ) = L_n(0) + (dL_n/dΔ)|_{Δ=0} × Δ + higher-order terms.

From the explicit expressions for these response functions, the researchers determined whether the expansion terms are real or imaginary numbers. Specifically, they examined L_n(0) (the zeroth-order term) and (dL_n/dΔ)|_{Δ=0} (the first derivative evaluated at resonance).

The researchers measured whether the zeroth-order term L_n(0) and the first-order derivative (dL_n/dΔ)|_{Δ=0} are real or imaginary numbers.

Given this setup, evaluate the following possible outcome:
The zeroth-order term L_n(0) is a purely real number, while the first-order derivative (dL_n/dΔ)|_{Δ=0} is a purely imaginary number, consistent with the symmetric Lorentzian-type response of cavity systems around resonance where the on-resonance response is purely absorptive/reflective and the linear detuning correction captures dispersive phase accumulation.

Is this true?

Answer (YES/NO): YES